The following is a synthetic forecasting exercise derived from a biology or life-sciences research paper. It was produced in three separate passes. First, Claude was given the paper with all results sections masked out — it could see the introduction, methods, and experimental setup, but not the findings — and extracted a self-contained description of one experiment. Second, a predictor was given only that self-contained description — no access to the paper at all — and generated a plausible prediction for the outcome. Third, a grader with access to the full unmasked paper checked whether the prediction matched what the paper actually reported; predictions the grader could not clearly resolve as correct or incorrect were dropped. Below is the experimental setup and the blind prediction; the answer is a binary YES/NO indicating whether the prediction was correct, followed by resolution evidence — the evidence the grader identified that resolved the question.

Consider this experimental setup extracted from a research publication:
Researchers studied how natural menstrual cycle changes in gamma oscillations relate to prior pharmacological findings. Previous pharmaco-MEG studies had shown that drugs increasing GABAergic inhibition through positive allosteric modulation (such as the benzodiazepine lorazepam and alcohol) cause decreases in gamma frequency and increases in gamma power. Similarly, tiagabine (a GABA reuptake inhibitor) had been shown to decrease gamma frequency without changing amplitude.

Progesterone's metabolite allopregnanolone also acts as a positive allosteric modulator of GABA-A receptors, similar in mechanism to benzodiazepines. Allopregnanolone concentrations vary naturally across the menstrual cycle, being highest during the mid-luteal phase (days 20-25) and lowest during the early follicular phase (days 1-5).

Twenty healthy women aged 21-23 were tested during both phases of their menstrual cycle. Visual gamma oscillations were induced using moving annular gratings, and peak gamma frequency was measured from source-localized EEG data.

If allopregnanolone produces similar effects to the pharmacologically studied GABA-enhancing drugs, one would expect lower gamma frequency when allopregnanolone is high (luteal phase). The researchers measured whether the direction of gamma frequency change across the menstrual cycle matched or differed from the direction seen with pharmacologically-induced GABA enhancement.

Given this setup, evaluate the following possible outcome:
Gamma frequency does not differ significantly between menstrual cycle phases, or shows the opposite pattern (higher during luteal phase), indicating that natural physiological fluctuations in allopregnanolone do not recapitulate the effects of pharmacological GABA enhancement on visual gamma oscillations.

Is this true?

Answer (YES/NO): YES